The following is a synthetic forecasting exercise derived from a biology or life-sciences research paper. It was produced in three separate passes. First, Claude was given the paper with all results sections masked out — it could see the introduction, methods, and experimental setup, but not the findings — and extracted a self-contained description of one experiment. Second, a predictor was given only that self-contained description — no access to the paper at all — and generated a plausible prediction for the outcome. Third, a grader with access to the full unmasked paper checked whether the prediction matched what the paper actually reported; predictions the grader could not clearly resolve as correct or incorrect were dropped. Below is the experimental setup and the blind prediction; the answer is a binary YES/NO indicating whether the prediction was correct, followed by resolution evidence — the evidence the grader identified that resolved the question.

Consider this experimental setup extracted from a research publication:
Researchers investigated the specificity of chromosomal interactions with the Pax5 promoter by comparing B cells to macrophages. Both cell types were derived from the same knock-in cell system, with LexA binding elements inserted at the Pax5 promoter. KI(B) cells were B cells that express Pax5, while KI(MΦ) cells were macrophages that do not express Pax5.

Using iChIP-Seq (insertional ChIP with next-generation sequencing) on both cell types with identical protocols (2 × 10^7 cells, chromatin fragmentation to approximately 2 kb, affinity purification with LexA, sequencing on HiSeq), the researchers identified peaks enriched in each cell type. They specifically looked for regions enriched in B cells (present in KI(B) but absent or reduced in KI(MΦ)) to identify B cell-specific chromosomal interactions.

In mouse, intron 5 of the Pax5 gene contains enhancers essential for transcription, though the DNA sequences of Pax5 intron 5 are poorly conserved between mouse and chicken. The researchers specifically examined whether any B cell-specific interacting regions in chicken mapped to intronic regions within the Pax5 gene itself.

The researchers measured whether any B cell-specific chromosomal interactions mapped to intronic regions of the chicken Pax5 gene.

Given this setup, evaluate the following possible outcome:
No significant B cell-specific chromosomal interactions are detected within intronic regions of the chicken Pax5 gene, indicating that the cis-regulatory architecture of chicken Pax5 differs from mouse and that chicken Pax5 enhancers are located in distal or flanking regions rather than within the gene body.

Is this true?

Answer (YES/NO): YES